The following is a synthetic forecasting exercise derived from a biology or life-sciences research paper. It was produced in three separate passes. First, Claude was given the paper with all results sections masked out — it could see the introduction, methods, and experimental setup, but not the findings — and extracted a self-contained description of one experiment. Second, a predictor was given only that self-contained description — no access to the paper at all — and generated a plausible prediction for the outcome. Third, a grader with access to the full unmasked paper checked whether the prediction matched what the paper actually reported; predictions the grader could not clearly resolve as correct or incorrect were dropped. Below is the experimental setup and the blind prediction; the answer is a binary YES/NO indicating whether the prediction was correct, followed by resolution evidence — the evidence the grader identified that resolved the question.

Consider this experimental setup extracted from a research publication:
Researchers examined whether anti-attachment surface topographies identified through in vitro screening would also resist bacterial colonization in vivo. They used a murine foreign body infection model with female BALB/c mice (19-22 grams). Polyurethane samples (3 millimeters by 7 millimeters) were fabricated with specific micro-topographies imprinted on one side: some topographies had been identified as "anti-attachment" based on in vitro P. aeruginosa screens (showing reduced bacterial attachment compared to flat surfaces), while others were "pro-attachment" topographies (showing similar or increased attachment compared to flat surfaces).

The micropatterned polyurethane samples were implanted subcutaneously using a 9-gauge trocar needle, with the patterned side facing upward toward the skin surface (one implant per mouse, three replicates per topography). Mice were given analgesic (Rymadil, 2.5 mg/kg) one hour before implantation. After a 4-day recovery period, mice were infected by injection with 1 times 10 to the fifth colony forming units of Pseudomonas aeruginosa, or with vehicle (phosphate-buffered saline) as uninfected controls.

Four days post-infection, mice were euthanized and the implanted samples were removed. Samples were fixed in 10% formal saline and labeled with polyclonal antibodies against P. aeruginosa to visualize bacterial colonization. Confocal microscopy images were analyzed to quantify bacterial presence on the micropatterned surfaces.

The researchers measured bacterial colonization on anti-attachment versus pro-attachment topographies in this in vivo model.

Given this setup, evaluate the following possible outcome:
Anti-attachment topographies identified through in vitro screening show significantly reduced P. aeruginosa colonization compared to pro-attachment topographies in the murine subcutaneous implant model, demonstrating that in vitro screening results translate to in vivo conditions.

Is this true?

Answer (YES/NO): YES